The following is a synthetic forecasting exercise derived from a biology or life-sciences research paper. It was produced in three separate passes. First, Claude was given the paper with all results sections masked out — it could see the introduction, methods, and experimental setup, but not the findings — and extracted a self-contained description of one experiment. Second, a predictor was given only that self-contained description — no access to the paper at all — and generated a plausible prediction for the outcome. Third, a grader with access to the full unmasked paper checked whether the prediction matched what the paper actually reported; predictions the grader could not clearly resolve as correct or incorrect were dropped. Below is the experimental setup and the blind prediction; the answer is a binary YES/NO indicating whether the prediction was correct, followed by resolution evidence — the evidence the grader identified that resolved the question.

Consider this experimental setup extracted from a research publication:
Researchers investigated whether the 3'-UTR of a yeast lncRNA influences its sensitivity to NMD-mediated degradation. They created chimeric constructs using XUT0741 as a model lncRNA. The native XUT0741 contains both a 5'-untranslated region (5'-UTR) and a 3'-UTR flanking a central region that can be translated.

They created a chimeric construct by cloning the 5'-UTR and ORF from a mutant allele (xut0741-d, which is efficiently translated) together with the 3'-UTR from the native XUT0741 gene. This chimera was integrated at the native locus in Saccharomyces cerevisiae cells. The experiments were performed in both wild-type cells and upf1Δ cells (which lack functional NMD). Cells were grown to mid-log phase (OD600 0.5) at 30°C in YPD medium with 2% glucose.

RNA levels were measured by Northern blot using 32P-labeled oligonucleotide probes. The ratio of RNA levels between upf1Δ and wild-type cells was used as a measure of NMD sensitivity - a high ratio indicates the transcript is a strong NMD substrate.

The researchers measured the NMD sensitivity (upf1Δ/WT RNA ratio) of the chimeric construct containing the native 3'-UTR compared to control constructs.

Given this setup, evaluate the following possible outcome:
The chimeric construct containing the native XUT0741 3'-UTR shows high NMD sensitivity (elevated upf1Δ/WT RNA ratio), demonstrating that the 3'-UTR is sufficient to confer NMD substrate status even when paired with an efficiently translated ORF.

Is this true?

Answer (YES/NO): YES